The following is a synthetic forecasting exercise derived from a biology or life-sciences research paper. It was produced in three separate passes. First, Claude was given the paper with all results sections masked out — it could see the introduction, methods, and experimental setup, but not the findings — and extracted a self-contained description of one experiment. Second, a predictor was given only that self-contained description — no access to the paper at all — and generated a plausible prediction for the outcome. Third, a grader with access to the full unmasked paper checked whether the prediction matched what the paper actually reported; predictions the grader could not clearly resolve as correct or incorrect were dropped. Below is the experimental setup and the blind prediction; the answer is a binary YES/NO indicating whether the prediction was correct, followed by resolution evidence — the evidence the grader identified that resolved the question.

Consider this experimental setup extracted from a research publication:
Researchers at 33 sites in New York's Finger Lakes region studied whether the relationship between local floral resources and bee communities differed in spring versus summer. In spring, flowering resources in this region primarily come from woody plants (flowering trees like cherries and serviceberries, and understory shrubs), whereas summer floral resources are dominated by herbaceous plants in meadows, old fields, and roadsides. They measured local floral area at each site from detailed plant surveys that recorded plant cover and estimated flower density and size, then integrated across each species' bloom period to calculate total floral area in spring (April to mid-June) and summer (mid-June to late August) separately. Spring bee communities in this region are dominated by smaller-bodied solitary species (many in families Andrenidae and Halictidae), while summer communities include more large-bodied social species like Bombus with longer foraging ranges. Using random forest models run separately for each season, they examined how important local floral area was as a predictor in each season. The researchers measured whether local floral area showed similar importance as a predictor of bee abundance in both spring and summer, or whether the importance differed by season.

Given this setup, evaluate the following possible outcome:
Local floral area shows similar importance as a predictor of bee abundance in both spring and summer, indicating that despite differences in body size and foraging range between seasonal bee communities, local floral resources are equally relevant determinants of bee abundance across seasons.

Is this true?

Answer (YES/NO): NO